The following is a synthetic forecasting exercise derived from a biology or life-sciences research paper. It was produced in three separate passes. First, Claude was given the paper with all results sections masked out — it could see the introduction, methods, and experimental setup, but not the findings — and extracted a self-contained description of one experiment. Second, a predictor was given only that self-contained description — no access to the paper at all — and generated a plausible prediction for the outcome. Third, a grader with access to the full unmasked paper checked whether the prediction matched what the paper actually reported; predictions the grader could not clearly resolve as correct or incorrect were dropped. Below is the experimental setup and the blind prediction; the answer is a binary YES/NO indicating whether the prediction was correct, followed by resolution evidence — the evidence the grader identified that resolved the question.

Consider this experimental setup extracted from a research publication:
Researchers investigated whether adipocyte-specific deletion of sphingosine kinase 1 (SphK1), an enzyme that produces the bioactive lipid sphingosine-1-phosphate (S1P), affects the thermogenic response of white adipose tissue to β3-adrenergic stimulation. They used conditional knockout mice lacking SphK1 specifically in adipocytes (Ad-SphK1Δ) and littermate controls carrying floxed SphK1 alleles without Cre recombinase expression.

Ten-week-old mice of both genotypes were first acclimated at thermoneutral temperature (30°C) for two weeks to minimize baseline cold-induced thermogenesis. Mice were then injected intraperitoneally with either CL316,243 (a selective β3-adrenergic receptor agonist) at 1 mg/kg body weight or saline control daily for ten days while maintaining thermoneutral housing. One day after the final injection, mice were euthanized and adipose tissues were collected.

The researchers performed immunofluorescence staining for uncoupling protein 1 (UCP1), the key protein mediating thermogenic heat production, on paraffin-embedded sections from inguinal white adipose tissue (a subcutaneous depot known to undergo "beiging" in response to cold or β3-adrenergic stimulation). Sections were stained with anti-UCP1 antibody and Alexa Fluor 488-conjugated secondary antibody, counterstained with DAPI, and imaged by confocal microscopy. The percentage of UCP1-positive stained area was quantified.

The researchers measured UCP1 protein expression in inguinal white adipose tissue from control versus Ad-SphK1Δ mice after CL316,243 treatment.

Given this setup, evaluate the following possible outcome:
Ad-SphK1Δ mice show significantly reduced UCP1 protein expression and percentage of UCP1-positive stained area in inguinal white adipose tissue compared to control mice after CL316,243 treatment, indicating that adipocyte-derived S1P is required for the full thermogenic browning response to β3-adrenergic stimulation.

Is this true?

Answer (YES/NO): NO